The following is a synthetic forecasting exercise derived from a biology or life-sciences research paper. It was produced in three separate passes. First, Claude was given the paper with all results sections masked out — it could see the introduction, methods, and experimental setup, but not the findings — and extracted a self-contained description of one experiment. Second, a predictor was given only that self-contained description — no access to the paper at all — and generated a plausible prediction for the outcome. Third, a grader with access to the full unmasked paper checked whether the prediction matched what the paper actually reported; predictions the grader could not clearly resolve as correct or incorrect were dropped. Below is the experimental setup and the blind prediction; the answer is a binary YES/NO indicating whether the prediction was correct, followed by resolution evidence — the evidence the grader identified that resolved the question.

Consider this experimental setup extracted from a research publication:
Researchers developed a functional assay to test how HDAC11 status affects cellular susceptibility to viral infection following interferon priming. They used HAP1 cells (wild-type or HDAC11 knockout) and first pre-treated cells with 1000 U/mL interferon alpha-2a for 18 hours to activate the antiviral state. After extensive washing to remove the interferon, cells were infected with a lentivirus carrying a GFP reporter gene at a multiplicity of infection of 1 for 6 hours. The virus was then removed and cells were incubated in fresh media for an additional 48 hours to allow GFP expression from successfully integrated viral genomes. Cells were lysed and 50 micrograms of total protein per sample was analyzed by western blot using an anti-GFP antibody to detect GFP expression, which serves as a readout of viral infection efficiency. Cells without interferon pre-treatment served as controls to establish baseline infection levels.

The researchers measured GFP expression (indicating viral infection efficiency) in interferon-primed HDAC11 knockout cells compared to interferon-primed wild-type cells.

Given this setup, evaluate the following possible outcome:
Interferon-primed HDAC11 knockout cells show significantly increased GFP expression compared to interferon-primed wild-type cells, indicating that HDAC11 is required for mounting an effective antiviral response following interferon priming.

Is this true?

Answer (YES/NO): NO